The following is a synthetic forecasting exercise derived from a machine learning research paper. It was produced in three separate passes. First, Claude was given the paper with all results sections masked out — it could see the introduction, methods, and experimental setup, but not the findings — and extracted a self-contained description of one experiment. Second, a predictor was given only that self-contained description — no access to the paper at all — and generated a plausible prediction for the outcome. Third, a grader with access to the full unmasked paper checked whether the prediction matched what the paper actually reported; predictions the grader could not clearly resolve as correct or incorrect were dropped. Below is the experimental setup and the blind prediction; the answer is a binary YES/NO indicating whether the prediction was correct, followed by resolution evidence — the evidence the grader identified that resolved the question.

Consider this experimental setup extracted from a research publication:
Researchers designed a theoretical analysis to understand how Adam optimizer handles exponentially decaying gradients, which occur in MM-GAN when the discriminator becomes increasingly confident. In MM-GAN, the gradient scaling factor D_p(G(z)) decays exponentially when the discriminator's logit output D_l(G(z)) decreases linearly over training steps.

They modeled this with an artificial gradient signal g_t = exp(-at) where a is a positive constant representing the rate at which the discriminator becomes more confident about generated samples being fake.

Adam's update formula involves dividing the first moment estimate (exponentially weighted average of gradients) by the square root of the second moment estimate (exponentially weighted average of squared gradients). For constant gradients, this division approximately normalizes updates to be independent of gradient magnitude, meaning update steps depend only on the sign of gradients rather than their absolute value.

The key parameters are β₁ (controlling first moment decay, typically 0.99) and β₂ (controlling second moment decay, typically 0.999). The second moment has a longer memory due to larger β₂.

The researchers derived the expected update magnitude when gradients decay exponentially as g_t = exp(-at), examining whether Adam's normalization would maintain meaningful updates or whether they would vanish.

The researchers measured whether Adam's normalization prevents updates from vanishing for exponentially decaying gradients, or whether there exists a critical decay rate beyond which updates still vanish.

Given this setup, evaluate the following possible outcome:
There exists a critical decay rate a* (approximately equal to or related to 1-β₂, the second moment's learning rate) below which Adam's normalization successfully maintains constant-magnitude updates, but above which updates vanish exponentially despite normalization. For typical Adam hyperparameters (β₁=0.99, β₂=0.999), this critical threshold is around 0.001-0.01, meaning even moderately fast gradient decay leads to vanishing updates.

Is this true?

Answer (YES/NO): NO